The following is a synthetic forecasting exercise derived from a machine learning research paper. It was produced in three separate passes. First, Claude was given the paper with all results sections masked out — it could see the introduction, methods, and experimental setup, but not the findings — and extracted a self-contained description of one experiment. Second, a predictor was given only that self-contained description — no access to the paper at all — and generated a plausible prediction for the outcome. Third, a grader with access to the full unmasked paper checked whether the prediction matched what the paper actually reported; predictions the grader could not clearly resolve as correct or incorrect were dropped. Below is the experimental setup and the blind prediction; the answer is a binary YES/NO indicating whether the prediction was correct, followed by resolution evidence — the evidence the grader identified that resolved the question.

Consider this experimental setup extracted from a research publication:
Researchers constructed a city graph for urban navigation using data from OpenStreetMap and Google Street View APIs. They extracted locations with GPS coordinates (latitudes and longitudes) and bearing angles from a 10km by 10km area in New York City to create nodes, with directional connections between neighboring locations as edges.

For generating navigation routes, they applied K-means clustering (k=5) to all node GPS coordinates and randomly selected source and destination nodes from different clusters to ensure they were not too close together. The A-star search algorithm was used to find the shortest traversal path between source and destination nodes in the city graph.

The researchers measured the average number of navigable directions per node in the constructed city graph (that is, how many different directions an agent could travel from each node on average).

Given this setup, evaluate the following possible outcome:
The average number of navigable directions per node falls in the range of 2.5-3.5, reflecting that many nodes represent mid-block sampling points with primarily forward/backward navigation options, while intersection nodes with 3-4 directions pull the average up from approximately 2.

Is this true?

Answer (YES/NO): YES